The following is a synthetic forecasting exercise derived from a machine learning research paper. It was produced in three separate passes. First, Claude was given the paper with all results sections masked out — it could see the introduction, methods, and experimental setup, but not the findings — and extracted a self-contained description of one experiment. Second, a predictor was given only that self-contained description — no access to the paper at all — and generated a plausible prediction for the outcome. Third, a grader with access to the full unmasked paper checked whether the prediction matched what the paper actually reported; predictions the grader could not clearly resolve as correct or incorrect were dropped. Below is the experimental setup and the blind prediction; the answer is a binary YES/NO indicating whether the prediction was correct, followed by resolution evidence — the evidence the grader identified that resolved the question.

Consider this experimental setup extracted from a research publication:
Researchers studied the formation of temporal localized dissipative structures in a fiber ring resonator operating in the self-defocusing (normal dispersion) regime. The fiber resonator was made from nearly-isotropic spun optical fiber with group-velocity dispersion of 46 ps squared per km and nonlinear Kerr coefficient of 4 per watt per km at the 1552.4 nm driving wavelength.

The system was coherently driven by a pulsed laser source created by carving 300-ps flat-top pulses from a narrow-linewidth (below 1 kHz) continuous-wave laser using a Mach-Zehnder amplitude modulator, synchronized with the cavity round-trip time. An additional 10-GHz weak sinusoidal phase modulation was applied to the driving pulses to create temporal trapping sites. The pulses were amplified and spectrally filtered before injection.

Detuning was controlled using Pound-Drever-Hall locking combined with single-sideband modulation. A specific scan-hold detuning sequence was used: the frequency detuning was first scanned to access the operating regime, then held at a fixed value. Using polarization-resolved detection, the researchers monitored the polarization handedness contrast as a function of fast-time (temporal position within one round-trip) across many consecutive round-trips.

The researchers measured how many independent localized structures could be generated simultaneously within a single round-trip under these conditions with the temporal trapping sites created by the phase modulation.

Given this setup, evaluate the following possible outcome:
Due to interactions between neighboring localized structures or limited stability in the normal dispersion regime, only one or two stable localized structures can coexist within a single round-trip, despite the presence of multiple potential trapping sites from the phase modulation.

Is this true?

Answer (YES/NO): NO